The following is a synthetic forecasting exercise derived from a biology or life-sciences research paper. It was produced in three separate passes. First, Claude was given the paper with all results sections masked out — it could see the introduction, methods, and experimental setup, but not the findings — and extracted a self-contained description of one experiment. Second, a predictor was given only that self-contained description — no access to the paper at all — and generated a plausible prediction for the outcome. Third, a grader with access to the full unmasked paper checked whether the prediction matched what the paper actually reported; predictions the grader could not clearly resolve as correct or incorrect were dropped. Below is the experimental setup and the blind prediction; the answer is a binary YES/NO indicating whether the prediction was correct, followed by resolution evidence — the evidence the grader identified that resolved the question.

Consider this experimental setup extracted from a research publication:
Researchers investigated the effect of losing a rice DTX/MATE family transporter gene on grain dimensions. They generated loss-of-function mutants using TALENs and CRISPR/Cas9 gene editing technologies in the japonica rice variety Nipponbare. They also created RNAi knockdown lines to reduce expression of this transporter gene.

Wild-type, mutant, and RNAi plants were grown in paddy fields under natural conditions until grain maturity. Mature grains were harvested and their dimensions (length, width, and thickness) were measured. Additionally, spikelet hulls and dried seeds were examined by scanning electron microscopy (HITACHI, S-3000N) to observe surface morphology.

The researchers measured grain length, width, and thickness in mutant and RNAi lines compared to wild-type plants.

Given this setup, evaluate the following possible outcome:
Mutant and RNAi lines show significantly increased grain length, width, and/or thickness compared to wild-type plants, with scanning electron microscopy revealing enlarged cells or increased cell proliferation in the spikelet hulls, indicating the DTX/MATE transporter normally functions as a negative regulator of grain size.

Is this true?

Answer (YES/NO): YES